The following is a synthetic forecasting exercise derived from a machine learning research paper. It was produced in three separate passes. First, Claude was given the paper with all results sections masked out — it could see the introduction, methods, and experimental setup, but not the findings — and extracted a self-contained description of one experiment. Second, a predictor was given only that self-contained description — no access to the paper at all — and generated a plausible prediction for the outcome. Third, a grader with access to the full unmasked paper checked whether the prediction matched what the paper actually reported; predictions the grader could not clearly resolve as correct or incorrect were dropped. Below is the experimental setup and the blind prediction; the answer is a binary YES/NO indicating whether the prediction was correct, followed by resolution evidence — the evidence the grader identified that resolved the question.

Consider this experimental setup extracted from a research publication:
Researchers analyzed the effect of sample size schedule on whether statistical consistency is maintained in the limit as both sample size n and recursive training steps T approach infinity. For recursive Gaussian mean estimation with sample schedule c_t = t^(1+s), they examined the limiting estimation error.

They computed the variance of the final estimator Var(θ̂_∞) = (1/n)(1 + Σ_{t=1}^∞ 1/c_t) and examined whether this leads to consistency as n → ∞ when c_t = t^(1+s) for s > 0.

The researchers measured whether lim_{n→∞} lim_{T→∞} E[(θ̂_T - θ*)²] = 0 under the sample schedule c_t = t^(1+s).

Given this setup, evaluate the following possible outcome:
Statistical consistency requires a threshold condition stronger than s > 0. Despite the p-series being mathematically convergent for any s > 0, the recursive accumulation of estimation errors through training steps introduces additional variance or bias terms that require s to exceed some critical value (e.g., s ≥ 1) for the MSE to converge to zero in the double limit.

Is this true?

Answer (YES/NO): NO